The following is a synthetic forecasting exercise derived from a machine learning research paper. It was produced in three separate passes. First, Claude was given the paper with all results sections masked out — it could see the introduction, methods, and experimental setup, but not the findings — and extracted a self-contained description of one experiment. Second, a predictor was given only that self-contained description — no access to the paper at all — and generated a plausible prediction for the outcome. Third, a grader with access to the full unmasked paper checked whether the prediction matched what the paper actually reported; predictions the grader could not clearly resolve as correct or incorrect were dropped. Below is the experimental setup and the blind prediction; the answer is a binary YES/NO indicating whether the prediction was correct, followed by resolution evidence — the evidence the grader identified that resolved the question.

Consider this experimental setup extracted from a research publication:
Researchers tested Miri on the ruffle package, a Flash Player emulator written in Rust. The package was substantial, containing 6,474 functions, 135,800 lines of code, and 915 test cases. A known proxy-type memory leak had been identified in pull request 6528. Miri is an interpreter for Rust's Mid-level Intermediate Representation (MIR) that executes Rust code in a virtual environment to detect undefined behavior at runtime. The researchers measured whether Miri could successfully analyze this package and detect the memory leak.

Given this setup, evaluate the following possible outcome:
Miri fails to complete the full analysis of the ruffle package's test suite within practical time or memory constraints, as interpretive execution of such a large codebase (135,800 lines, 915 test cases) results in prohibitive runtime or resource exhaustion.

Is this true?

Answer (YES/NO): NO